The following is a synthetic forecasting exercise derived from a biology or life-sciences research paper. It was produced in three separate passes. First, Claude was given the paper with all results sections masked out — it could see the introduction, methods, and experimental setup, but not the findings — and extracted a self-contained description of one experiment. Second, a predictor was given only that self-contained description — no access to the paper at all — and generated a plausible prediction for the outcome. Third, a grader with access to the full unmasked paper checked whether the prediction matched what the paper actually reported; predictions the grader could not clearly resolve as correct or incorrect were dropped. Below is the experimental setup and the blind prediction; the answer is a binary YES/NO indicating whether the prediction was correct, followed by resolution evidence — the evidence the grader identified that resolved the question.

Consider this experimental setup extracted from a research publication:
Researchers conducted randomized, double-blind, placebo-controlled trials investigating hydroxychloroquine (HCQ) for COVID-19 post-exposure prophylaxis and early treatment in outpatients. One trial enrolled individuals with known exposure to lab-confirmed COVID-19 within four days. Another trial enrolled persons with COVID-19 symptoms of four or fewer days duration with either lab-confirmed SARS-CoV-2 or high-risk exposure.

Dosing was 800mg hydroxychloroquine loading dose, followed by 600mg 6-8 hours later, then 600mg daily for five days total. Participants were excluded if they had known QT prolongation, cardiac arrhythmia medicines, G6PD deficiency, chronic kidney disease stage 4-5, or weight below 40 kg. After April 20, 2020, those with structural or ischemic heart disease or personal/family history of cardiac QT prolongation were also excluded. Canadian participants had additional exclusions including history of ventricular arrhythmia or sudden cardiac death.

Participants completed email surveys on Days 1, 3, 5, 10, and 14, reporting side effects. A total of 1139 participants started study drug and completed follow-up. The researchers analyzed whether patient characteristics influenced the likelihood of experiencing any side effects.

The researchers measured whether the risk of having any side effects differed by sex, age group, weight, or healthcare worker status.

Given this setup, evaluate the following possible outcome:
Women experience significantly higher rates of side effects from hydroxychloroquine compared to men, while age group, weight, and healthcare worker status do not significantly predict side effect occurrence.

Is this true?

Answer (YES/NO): NO